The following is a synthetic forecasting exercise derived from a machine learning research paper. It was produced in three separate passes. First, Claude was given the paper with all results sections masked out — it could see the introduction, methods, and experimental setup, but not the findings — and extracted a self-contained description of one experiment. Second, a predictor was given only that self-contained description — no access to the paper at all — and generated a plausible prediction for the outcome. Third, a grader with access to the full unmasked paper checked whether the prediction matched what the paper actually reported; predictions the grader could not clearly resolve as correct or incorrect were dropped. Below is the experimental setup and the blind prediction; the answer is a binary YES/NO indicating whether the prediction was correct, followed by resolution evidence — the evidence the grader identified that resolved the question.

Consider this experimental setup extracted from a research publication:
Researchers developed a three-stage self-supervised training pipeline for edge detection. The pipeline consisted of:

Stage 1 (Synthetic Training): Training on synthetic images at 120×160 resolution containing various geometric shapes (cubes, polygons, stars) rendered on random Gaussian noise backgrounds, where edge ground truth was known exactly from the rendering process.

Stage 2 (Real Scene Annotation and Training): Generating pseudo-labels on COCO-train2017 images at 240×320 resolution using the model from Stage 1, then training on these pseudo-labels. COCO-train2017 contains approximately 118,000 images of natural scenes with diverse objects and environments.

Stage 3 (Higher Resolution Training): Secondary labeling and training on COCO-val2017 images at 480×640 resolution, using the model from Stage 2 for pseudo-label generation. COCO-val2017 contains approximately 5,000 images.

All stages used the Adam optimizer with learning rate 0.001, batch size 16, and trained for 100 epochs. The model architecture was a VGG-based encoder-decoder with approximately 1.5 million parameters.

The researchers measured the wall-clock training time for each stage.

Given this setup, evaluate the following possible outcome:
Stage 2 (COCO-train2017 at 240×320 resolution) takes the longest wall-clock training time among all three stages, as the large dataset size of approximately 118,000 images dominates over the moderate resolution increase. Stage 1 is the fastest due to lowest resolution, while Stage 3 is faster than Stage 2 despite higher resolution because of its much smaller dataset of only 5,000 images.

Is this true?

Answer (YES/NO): YES